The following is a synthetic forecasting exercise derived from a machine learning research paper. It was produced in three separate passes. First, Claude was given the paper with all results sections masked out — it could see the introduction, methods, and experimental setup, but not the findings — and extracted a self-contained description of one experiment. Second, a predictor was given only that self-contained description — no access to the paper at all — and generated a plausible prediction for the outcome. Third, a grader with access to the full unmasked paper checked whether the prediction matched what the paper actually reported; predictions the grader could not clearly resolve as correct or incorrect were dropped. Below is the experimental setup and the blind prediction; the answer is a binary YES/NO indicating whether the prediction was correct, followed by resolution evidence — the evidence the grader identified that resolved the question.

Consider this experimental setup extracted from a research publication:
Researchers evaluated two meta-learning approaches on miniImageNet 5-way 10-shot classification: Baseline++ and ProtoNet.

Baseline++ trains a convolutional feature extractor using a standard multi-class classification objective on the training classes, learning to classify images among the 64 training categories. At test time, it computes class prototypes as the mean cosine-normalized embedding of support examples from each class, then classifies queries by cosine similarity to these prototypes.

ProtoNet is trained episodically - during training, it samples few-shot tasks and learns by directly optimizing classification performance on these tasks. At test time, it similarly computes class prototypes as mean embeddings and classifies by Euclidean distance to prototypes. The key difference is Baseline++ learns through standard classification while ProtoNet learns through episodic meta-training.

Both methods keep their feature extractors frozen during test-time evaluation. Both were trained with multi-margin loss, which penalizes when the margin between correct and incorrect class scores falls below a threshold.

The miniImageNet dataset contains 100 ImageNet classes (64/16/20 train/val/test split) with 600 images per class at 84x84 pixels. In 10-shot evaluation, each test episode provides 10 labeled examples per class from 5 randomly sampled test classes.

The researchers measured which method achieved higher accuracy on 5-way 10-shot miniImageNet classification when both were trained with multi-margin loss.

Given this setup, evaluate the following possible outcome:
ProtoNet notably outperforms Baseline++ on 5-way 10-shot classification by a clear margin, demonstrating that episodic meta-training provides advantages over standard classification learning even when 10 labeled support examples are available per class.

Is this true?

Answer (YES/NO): NO